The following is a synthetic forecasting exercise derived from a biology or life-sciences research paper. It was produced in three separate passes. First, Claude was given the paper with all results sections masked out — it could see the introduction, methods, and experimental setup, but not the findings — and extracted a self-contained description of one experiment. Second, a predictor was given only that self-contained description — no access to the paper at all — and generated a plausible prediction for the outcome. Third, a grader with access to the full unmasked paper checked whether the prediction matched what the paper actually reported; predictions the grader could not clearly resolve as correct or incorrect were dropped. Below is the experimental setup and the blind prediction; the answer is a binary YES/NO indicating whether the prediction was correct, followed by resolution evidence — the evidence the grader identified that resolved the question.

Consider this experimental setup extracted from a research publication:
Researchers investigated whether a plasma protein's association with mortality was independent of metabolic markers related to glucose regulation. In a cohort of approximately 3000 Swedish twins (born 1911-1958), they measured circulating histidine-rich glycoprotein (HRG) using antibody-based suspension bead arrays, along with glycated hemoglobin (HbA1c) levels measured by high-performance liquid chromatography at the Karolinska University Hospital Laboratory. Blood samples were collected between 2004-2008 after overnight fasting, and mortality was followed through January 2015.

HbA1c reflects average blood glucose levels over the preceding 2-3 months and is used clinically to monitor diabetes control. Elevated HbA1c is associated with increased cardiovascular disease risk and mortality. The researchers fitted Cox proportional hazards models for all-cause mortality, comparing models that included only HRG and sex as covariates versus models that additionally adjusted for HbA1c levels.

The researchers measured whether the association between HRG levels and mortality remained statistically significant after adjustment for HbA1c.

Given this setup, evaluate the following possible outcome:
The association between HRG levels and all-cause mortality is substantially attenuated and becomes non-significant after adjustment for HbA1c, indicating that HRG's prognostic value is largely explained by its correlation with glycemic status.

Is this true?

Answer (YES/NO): NO